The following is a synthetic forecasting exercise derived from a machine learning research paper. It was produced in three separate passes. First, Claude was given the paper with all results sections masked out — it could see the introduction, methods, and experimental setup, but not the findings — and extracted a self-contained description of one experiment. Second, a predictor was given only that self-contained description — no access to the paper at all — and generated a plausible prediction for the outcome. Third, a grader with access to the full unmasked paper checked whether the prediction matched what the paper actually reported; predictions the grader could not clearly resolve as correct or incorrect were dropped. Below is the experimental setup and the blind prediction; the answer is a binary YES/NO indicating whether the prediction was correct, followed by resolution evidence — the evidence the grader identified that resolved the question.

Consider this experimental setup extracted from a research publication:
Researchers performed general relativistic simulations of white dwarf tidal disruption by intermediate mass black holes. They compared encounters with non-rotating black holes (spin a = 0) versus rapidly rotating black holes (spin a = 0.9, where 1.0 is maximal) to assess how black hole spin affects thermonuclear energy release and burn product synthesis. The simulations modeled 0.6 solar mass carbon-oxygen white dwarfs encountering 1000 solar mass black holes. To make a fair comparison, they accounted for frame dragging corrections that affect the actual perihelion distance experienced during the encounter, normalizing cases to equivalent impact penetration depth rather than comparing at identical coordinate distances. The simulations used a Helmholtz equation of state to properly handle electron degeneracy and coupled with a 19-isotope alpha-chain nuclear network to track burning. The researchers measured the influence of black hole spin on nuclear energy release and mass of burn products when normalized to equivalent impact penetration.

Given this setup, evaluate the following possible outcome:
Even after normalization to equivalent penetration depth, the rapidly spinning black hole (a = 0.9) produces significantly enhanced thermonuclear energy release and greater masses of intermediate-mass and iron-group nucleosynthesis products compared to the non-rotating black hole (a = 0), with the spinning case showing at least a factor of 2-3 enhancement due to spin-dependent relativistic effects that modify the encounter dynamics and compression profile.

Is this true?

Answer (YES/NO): NO